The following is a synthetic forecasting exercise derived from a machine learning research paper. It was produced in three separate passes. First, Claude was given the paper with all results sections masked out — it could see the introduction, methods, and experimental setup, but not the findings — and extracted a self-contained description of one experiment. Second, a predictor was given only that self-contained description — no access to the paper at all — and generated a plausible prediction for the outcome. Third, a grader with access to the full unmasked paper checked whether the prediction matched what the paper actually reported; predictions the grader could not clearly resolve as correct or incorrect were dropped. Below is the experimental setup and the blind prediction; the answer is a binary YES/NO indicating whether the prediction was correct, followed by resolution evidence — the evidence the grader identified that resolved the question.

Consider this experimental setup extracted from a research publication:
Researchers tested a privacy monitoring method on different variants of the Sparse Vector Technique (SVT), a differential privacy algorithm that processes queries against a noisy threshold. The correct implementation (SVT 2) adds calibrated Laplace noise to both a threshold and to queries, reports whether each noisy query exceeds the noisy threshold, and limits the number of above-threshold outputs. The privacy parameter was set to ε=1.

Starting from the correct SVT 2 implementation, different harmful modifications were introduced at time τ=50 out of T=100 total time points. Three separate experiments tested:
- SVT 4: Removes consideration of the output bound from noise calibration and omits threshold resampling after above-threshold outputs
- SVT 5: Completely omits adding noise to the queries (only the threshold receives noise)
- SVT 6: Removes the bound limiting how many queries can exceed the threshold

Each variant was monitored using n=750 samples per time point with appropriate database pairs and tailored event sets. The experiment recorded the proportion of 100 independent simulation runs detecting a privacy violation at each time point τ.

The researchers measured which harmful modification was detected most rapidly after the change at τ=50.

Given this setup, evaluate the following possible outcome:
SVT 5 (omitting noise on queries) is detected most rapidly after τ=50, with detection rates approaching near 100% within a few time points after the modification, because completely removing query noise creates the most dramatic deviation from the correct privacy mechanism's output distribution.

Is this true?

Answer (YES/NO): YES